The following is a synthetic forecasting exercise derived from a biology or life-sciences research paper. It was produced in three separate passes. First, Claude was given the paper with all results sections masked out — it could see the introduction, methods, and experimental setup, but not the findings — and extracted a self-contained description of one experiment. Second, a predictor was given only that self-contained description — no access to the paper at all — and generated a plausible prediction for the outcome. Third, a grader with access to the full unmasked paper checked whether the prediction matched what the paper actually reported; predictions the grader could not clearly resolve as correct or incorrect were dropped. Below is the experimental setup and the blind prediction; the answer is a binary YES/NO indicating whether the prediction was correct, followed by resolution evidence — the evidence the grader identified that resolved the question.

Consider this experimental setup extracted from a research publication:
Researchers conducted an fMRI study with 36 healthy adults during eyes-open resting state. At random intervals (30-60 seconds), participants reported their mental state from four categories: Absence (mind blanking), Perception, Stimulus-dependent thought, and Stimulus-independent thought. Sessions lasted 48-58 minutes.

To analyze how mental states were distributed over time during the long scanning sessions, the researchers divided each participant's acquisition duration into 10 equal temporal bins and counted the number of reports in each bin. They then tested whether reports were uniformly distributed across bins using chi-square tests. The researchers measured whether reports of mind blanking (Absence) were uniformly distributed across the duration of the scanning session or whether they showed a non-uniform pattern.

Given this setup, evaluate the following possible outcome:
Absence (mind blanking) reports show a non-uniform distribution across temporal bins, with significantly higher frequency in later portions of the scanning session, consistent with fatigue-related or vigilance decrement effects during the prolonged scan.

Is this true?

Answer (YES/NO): NO